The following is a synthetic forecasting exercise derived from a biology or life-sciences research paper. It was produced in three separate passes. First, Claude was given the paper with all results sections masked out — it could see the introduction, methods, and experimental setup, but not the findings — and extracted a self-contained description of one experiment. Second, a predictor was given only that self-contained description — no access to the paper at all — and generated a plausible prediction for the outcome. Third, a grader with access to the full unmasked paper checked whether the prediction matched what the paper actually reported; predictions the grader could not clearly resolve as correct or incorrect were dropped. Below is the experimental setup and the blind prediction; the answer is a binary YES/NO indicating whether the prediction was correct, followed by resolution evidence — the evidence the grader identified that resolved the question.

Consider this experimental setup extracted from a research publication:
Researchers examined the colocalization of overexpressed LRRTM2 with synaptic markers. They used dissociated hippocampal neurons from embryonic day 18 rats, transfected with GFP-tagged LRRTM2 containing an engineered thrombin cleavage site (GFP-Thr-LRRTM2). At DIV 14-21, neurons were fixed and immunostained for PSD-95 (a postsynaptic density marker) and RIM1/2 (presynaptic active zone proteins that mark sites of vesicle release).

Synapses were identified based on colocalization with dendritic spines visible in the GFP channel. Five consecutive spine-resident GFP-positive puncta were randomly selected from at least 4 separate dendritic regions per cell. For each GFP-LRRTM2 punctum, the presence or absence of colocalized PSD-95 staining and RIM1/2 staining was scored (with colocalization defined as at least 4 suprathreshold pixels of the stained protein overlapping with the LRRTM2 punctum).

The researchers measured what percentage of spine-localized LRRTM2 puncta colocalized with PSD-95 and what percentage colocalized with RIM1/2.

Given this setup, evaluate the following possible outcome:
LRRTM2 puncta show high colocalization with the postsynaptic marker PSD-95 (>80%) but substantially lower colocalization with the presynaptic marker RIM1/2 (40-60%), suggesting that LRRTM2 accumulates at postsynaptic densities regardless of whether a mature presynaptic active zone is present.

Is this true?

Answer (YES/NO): NO